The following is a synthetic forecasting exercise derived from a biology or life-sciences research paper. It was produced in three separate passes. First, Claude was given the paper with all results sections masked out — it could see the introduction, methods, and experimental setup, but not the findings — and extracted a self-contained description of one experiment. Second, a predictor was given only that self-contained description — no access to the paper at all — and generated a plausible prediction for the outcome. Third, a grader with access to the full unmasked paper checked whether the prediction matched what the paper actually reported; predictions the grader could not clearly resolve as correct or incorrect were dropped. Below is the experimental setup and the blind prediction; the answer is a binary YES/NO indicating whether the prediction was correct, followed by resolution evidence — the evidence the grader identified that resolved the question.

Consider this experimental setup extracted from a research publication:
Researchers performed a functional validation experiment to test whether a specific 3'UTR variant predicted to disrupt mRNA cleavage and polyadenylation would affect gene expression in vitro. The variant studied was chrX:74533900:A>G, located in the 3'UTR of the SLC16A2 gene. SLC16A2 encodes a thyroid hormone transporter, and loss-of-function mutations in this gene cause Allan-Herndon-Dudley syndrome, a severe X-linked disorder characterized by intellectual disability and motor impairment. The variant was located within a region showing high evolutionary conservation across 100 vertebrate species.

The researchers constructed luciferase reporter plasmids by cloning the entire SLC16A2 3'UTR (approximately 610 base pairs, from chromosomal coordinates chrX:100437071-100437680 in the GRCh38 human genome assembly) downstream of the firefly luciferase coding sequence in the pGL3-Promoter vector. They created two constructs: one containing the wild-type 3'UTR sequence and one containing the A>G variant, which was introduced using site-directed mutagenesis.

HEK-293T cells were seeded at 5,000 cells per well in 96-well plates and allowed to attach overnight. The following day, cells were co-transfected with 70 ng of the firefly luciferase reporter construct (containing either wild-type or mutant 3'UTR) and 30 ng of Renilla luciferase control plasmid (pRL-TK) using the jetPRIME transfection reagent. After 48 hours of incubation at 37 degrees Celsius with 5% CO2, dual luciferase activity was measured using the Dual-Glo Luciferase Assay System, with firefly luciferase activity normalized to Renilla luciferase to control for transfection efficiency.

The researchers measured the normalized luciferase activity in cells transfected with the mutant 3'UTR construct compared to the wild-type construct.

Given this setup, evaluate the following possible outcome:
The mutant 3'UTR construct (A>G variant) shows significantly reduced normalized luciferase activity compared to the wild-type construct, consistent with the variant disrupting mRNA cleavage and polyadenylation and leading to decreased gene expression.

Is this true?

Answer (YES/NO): YES